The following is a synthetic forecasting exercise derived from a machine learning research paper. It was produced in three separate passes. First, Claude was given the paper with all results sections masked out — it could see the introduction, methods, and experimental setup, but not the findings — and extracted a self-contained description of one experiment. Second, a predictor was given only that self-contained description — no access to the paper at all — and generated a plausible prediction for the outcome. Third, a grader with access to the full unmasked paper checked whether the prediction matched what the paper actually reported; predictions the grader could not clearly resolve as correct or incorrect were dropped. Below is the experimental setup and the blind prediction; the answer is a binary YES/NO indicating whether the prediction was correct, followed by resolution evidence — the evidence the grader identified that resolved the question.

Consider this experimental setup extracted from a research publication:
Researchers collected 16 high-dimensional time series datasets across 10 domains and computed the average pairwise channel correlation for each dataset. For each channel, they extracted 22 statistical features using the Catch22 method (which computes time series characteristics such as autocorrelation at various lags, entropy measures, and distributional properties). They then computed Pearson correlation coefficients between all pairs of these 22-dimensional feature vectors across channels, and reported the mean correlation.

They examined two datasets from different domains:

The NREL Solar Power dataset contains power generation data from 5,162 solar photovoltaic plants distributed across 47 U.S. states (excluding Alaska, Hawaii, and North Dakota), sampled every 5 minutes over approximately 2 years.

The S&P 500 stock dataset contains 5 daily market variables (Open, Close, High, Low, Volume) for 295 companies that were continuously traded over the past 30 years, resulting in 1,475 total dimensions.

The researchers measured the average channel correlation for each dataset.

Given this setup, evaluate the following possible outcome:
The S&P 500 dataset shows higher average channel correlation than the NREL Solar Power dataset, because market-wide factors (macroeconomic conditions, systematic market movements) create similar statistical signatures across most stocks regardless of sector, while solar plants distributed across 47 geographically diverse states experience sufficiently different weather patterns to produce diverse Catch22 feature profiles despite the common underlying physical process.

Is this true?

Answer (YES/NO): NO